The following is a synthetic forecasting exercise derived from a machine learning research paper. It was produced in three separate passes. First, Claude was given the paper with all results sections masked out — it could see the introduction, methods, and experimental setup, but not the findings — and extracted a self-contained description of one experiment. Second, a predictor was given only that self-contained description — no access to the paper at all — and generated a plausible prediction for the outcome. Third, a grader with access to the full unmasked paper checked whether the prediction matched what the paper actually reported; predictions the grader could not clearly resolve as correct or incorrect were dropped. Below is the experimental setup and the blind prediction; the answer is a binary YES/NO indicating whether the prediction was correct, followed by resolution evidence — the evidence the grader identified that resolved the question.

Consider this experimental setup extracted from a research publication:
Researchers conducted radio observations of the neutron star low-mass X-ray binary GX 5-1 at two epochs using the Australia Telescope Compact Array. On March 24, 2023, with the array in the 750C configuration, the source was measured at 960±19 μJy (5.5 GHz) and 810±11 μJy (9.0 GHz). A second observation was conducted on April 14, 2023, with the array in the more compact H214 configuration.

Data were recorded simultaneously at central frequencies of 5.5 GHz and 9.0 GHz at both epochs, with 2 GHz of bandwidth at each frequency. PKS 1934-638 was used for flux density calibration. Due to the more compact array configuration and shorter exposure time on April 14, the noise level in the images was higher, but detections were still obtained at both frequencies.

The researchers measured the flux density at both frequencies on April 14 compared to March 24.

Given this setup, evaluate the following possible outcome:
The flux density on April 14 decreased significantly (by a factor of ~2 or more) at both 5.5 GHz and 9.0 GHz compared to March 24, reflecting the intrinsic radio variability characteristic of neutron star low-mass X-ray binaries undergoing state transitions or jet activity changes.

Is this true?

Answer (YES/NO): NO